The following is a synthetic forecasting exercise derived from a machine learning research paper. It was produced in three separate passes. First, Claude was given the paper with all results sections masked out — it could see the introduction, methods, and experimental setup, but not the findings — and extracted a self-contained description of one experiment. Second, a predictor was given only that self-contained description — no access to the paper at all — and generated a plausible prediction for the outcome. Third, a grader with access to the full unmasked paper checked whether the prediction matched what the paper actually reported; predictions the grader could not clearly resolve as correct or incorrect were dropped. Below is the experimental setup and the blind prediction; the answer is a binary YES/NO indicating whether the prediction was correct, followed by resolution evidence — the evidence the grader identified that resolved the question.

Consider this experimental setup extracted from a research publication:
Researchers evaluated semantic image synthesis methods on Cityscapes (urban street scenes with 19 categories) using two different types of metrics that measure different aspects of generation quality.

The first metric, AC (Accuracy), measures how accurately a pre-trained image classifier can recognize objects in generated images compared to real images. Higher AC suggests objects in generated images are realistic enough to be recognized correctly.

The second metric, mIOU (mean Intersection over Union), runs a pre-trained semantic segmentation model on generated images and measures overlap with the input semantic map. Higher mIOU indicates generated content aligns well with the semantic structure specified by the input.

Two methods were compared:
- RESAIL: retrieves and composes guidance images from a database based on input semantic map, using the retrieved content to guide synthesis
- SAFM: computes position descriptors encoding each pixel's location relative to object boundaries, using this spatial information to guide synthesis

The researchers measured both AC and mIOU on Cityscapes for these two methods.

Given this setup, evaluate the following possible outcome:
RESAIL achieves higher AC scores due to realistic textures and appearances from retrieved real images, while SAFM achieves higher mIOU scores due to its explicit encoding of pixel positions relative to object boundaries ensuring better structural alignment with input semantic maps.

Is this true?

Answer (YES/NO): YES